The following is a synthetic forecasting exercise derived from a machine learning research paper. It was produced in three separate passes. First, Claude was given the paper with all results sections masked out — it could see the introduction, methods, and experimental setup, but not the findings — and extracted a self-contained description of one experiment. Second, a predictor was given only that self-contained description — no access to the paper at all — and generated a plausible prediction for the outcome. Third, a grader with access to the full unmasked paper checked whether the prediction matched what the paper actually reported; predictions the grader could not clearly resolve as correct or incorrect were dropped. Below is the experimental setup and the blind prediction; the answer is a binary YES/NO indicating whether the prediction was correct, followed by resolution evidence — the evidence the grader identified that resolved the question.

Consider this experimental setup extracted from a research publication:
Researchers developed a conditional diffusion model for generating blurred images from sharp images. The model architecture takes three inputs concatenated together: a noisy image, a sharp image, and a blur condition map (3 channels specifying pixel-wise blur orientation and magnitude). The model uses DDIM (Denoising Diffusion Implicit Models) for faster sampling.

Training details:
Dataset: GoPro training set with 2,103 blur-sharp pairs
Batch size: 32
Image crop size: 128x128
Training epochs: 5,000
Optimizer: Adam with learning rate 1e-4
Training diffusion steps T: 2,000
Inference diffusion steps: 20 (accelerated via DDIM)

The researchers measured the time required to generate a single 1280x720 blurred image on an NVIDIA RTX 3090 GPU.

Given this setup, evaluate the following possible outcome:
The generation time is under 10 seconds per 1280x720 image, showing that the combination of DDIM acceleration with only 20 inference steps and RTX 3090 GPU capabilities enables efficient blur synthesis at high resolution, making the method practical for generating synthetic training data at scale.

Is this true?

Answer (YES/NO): YES